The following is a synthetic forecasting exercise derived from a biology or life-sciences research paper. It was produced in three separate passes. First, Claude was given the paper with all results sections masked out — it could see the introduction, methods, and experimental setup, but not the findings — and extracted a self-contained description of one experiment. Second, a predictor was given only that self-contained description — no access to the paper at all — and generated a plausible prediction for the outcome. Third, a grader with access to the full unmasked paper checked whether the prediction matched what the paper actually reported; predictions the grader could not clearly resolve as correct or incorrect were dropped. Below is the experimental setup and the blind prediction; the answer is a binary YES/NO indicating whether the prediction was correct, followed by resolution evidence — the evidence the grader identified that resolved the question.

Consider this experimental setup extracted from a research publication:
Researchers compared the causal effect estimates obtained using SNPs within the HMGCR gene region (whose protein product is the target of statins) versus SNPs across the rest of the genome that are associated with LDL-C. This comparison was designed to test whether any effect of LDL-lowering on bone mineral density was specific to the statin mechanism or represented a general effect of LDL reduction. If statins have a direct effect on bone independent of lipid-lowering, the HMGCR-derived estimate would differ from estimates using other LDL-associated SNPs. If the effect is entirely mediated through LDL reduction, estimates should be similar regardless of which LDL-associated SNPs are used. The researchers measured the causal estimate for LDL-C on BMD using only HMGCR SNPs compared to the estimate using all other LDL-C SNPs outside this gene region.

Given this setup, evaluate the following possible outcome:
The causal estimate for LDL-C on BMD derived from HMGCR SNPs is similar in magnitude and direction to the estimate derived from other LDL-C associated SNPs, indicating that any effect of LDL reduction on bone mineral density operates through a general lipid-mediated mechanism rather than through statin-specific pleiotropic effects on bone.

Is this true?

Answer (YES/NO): YES